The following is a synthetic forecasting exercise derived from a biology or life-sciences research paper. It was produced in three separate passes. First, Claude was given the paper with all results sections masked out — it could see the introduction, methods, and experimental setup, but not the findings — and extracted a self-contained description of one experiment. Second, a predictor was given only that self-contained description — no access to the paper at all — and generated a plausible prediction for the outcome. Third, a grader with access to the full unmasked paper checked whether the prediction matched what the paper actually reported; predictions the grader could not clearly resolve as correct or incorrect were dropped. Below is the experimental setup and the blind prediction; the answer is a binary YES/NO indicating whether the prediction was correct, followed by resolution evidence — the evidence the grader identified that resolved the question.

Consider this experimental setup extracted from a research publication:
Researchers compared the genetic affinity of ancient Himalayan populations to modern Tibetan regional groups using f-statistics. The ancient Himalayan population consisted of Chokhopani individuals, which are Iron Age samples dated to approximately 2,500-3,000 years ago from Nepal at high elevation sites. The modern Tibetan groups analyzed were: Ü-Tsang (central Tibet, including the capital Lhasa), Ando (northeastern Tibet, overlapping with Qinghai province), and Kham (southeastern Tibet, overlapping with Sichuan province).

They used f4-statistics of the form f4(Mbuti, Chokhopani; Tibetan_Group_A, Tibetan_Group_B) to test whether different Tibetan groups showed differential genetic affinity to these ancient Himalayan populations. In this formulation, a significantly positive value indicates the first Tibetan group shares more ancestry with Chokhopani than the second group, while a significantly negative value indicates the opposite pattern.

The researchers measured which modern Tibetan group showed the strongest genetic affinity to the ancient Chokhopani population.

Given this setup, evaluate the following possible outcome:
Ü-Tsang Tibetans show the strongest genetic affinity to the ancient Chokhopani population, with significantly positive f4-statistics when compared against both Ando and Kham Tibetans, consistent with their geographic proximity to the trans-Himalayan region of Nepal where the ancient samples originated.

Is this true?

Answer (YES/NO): YES